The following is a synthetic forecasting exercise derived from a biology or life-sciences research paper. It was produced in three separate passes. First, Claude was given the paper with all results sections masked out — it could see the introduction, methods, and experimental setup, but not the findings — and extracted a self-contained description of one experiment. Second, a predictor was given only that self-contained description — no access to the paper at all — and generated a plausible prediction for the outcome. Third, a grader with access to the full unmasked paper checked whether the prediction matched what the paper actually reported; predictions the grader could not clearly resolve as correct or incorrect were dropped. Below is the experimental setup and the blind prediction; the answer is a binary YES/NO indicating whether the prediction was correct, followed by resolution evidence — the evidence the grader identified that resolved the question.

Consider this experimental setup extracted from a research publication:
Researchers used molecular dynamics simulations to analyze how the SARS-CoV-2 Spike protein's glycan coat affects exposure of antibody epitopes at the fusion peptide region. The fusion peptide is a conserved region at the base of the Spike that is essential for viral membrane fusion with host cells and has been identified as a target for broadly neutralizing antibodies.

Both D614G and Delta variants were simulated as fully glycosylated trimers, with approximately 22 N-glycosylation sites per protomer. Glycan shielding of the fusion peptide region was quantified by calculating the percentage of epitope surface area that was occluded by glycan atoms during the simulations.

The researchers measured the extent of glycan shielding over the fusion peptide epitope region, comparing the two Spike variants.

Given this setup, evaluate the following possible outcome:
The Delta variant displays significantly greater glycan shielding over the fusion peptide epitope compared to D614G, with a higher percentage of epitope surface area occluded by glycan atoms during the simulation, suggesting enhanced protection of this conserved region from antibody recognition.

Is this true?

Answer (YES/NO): NO